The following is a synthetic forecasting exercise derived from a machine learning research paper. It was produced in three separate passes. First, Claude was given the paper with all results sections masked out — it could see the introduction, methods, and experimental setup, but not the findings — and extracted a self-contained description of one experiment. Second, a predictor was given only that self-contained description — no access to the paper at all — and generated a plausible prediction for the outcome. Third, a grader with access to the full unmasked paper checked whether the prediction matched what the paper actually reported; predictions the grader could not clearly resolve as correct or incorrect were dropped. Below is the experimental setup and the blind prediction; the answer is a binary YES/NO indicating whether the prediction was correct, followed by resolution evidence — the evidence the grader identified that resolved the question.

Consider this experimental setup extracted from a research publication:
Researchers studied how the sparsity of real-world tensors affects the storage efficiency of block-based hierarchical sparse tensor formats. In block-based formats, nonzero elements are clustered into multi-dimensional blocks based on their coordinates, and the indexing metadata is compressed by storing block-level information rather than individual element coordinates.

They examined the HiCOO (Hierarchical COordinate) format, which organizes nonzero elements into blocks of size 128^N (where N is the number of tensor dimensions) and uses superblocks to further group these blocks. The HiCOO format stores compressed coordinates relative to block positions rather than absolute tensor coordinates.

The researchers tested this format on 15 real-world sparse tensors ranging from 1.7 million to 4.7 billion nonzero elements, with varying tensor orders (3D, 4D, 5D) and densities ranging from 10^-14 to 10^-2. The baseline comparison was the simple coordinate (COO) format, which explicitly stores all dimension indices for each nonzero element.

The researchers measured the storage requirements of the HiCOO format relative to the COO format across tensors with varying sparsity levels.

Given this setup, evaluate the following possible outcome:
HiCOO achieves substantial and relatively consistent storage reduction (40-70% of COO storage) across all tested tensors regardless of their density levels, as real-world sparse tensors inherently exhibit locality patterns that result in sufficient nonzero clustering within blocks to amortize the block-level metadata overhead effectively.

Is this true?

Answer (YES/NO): NO